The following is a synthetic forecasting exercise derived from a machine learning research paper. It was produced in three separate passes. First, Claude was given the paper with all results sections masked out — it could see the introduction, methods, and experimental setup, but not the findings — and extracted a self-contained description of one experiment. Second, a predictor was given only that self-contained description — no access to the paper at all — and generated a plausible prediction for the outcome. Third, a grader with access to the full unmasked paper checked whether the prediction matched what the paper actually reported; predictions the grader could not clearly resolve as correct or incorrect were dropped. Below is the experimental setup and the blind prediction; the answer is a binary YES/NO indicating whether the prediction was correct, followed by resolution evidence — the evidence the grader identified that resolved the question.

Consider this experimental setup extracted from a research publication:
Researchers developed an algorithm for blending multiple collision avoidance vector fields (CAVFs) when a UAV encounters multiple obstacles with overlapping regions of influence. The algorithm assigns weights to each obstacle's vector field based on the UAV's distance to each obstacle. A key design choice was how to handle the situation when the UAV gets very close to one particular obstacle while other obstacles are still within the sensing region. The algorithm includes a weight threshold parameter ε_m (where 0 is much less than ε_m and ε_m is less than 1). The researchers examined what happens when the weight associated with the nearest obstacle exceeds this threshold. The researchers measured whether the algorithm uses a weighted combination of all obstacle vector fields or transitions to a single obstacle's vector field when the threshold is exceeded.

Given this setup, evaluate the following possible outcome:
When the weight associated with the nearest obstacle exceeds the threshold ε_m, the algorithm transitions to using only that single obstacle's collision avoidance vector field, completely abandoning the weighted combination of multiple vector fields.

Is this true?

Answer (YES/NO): YES